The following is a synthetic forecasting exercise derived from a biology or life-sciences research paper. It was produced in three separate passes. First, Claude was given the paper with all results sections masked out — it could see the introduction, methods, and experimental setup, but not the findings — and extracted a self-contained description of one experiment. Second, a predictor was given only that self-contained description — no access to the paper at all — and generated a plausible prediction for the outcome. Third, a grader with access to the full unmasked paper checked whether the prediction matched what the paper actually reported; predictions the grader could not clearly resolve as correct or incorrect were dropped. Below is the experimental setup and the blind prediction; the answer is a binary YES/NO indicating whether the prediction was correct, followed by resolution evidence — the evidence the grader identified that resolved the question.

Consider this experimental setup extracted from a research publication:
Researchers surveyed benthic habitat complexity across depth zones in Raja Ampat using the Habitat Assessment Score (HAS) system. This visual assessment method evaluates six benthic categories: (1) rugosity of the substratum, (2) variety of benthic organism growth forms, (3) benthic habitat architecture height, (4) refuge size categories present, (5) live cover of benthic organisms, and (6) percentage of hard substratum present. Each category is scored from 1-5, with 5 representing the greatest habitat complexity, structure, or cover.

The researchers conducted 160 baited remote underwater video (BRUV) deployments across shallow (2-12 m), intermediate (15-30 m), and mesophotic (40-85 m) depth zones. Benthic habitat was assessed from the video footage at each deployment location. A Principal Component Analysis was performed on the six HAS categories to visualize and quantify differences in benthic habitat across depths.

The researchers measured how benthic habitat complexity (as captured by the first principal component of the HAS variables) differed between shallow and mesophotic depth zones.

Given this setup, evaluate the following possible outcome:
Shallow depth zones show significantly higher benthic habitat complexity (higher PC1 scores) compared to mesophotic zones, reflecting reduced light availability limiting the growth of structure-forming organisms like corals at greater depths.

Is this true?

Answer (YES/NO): YES